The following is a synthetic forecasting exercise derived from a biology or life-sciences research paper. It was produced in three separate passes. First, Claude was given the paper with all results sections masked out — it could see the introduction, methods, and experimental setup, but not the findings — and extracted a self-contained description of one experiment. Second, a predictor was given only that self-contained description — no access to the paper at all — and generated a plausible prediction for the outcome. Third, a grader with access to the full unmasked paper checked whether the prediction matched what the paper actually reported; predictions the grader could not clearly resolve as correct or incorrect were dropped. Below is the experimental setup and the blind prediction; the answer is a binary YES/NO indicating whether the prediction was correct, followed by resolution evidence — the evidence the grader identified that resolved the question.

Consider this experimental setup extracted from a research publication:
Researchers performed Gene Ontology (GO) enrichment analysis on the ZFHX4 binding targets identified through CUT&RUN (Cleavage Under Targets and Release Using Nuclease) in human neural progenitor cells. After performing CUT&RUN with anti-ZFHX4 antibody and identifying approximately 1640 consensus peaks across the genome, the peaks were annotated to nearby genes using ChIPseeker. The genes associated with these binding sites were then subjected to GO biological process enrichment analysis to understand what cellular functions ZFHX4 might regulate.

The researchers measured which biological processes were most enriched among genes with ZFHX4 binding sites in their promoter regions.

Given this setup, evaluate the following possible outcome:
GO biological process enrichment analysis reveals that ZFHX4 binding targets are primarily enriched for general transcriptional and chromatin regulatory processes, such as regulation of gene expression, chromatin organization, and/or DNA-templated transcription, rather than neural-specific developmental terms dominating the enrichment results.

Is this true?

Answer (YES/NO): NO